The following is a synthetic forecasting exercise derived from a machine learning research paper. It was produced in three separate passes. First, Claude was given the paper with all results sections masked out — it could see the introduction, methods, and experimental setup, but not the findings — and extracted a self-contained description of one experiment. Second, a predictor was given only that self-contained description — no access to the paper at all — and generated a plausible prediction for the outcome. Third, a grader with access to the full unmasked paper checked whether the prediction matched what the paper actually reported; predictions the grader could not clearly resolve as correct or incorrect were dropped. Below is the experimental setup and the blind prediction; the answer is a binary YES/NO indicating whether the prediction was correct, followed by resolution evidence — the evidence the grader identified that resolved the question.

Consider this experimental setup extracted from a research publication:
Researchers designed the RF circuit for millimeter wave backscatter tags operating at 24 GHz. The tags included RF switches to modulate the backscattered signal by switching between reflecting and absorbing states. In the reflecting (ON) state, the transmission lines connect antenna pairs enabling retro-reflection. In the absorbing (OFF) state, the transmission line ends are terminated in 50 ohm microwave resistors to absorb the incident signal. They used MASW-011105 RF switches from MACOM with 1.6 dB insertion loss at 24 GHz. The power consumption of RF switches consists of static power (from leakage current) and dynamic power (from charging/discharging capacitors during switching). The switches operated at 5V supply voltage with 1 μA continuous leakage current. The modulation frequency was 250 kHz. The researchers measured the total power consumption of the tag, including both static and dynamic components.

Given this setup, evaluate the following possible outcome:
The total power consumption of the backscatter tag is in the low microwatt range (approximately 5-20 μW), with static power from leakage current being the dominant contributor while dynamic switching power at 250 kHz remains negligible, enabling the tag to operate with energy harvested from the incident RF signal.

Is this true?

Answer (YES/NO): NO